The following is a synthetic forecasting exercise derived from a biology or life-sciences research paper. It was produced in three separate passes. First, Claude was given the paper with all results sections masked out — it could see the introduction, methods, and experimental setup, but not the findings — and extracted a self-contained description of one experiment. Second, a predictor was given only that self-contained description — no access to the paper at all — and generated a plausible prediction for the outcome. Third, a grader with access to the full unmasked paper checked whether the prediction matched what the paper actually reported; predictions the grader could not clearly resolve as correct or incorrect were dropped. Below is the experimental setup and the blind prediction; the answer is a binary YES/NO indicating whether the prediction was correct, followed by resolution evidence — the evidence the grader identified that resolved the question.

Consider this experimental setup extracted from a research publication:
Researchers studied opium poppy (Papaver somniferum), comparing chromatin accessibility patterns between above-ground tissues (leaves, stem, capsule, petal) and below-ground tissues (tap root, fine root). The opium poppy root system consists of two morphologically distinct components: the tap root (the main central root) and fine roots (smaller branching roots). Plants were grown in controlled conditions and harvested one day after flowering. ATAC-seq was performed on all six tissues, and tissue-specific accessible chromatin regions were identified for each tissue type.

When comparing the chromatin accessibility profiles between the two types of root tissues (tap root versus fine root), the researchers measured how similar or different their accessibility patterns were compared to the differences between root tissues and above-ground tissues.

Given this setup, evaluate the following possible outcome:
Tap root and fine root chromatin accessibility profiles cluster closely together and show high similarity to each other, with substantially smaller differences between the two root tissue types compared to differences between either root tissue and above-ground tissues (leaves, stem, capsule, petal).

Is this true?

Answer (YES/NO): YES